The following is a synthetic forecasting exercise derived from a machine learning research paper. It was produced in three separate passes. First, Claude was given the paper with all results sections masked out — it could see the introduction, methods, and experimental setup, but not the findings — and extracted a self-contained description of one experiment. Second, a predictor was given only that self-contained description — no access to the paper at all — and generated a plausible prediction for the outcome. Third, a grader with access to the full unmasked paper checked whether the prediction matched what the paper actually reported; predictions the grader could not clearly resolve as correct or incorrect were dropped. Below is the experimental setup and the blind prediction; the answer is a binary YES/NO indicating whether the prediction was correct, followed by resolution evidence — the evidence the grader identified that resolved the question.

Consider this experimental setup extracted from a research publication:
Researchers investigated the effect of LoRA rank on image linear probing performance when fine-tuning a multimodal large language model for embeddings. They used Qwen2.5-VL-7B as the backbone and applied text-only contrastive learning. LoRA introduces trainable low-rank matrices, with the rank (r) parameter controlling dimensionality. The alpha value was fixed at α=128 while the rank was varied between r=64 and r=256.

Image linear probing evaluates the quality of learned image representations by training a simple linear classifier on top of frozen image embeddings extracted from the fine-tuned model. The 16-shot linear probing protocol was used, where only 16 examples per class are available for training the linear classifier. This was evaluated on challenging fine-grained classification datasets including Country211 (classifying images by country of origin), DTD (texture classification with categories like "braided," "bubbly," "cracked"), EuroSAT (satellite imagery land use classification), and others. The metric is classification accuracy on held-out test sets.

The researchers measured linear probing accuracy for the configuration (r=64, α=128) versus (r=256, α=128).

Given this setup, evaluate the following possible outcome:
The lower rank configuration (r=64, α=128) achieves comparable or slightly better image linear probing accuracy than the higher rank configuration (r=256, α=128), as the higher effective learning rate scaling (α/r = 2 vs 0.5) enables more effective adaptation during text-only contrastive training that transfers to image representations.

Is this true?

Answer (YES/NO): YES